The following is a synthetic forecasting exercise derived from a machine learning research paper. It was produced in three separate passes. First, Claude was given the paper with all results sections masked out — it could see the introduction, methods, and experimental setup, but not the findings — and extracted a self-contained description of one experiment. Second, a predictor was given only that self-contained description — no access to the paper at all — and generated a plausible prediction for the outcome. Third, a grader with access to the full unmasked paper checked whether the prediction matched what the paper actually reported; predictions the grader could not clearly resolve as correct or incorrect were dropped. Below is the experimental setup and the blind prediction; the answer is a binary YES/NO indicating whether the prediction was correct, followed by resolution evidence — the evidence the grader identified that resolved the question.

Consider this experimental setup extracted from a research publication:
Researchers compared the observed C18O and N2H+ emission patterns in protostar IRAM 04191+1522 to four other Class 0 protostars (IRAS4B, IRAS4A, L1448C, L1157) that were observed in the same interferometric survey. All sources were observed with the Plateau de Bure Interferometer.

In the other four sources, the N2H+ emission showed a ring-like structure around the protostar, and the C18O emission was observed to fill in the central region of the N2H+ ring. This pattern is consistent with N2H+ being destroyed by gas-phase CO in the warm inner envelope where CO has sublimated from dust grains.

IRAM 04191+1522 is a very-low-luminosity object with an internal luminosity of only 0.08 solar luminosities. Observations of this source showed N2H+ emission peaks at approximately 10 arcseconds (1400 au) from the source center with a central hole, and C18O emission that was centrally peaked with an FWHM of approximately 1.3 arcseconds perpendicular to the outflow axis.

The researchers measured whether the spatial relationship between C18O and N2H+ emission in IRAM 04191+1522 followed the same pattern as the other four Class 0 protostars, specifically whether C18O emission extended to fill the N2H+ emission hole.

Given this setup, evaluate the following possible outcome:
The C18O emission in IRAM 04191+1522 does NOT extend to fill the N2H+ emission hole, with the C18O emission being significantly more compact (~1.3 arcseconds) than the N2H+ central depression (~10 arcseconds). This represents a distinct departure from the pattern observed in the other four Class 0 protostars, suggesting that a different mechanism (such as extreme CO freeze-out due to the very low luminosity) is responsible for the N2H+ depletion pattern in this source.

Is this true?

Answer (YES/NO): YES